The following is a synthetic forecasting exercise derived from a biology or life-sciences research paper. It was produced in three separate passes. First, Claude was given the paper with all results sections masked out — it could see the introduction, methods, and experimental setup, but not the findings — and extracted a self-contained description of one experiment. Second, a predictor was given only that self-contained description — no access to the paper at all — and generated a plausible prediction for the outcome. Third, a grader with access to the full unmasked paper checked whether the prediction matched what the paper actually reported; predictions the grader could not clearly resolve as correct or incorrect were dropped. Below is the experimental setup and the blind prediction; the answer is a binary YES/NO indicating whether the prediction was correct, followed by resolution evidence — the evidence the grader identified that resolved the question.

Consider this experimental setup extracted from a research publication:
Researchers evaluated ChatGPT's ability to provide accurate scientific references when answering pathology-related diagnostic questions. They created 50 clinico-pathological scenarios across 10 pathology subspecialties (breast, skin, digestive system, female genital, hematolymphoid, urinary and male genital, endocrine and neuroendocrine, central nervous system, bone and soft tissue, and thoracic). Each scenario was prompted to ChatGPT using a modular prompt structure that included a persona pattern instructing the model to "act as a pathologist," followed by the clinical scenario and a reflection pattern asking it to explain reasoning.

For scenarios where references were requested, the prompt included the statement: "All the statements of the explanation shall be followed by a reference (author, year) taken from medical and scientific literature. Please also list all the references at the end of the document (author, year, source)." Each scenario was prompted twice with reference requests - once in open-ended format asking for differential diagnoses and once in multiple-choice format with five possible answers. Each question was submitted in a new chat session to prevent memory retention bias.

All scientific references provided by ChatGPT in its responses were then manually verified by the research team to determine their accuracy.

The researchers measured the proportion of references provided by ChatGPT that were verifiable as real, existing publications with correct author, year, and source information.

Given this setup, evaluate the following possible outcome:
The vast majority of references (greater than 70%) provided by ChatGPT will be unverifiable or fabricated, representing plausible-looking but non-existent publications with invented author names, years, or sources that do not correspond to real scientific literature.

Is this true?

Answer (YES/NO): NO